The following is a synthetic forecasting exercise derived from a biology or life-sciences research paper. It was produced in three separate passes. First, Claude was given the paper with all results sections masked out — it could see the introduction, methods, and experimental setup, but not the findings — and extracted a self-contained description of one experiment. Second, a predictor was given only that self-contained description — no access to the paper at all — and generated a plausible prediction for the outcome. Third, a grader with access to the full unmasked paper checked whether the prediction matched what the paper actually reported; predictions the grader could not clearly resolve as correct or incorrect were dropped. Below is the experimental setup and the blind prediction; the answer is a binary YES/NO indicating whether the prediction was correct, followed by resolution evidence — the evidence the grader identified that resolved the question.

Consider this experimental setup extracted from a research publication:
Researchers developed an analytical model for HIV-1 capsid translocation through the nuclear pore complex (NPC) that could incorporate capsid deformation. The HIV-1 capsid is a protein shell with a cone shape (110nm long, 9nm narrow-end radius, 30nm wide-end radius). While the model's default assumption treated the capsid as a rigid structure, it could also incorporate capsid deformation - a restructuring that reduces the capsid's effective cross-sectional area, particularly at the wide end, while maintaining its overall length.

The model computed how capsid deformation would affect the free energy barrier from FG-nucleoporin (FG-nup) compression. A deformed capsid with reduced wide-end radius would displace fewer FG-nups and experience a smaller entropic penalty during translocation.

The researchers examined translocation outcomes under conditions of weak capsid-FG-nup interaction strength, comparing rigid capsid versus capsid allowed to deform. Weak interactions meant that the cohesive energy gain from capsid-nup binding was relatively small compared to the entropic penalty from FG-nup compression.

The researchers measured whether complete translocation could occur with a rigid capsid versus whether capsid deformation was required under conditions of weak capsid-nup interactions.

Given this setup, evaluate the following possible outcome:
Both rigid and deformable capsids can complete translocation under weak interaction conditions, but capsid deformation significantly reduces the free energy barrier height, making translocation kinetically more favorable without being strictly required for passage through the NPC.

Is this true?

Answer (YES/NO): NO